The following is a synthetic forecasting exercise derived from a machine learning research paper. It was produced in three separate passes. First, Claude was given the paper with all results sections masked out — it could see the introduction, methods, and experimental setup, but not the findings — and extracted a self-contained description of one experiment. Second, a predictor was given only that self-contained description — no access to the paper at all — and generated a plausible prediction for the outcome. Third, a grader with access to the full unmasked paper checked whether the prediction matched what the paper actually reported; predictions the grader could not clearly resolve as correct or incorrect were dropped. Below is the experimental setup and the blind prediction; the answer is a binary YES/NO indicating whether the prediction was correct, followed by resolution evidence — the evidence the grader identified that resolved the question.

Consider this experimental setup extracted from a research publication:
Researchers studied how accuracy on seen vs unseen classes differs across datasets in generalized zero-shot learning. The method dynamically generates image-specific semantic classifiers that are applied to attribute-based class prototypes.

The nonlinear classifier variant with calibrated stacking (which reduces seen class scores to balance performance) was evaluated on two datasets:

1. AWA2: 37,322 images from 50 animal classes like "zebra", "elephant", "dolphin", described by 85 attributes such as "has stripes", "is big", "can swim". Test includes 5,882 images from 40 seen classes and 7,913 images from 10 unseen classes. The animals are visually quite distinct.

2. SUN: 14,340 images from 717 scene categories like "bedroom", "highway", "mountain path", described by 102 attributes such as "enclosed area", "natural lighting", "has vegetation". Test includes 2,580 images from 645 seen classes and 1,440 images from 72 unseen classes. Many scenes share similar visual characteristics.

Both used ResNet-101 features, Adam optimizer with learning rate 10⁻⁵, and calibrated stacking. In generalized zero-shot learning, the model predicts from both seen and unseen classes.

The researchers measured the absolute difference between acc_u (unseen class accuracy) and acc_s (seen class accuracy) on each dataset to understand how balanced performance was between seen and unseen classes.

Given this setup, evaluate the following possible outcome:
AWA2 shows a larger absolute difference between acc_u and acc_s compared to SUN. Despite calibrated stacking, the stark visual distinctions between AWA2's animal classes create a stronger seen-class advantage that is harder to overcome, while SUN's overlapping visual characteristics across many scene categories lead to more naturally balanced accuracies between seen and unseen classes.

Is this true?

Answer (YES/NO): YES